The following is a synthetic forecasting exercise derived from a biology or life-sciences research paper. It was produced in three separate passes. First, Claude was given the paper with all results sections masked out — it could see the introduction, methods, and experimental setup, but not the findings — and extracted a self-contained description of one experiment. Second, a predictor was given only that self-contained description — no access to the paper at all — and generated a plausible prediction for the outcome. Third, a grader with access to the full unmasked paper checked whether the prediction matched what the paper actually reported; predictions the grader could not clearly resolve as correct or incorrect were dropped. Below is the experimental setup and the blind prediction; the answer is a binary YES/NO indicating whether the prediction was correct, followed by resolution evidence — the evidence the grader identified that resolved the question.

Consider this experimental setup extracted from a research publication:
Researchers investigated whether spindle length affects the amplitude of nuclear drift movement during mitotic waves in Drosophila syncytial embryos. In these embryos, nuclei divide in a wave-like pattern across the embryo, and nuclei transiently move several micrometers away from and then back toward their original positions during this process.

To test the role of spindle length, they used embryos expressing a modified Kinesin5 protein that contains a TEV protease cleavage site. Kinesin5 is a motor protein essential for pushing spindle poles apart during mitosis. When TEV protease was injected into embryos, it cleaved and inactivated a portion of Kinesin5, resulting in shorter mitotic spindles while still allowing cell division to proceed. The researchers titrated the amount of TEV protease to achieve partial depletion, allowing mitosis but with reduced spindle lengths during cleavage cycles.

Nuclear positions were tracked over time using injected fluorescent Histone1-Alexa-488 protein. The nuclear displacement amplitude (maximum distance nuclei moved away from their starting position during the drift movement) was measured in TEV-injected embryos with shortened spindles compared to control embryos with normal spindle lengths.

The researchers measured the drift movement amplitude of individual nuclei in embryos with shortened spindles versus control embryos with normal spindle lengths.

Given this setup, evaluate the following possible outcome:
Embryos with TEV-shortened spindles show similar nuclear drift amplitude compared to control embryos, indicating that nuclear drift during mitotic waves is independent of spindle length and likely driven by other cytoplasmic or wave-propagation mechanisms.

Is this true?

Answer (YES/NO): NO